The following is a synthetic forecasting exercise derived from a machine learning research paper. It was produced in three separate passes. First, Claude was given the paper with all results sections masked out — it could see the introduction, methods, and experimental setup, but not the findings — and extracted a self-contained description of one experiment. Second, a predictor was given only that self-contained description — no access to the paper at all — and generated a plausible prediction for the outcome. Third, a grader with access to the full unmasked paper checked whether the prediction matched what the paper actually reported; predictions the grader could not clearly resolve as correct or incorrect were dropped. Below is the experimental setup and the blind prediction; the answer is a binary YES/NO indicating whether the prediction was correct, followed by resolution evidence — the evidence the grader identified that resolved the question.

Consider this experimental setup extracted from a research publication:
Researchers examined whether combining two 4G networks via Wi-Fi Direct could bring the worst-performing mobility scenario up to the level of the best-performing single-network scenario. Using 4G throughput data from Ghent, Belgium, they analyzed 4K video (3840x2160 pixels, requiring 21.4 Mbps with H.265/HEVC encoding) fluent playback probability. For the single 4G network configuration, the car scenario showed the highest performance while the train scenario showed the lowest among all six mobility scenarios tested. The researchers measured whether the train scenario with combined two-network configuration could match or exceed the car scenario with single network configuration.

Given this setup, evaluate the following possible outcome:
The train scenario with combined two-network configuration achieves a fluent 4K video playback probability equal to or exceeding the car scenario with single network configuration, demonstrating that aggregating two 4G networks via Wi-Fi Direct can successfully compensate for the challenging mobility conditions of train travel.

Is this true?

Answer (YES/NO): YES